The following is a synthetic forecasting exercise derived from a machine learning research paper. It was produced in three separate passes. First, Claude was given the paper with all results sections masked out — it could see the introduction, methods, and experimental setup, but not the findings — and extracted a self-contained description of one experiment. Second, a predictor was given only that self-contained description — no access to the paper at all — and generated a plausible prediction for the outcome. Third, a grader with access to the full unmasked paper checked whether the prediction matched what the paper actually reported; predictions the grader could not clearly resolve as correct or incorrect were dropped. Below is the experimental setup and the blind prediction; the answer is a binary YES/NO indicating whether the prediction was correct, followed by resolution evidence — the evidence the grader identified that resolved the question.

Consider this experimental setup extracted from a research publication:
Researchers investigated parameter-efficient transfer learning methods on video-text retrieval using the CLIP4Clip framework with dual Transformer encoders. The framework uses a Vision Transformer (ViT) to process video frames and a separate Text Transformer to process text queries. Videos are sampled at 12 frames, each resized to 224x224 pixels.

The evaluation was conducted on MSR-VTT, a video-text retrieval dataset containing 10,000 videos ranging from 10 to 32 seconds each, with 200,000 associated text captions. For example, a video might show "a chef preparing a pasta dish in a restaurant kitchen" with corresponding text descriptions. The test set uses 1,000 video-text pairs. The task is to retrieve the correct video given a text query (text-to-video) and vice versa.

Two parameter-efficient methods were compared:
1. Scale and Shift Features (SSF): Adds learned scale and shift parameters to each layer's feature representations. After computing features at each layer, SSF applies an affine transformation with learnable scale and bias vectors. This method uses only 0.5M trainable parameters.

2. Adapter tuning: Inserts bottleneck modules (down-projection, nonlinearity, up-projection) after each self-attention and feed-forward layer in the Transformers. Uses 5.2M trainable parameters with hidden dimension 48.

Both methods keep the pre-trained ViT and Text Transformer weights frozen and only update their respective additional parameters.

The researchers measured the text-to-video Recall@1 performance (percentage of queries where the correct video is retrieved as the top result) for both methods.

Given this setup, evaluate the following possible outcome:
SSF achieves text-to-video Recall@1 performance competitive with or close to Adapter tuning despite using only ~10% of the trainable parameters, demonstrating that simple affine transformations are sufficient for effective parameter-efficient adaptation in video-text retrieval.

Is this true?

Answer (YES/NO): YES